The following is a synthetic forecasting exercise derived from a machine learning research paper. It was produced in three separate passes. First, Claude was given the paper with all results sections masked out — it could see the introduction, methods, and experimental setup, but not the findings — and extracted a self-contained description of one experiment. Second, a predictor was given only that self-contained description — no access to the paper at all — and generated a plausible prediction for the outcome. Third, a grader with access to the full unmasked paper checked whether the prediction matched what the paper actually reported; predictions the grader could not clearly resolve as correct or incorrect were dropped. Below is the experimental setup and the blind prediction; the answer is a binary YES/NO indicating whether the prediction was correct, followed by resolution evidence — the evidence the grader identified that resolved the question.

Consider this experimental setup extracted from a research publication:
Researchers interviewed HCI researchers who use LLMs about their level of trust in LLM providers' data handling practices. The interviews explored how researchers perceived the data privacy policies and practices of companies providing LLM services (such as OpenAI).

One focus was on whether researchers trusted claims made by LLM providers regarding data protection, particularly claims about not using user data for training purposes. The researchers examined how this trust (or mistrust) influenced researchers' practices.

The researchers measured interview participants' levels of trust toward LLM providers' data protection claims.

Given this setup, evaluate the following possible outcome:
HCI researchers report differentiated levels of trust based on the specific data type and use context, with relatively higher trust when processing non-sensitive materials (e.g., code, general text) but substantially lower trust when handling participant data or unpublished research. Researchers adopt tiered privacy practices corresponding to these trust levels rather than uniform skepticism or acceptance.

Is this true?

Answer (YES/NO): NO